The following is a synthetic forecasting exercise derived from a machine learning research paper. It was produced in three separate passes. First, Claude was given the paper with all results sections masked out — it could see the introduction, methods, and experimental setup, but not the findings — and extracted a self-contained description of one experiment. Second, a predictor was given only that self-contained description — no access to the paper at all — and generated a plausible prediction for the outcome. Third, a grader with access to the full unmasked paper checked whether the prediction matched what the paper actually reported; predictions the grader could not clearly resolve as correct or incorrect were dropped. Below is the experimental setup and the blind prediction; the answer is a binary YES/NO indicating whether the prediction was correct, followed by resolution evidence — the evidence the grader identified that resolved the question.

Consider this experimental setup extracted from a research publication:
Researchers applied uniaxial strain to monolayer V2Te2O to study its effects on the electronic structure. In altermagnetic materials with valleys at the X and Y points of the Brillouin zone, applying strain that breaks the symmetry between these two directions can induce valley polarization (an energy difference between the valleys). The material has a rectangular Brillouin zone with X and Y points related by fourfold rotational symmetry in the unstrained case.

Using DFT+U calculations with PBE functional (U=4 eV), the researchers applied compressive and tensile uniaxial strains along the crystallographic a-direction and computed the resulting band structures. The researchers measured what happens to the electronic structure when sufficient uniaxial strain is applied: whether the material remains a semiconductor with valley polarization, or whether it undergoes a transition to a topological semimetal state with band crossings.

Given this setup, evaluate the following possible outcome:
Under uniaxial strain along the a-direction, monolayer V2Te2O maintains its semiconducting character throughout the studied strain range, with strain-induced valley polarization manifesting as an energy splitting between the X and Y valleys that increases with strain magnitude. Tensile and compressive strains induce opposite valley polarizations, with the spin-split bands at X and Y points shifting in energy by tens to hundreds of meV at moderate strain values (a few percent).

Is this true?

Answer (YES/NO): NO